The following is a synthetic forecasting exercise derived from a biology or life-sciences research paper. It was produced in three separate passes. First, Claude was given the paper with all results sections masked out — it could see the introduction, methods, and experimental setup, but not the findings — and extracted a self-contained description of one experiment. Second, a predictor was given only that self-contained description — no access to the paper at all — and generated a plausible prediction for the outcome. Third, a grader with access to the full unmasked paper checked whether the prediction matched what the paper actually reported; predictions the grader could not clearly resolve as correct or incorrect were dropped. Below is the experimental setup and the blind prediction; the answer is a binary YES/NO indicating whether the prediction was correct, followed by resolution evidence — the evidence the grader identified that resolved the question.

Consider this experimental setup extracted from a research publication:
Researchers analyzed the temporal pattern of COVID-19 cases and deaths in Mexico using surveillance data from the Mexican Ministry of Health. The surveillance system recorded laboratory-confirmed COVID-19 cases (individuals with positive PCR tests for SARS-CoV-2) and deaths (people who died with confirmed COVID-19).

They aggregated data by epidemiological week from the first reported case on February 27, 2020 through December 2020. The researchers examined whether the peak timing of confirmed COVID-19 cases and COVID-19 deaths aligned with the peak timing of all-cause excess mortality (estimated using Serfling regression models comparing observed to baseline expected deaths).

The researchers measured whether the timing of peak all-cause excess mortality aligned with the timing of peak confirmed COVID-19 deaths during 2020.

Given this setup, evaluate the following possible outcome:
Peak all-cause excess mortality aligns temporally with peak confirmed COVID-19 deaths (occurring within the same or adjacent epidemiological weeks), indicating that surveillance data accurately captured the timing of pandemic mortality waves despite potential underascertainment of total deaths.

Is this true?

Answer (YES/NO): YES